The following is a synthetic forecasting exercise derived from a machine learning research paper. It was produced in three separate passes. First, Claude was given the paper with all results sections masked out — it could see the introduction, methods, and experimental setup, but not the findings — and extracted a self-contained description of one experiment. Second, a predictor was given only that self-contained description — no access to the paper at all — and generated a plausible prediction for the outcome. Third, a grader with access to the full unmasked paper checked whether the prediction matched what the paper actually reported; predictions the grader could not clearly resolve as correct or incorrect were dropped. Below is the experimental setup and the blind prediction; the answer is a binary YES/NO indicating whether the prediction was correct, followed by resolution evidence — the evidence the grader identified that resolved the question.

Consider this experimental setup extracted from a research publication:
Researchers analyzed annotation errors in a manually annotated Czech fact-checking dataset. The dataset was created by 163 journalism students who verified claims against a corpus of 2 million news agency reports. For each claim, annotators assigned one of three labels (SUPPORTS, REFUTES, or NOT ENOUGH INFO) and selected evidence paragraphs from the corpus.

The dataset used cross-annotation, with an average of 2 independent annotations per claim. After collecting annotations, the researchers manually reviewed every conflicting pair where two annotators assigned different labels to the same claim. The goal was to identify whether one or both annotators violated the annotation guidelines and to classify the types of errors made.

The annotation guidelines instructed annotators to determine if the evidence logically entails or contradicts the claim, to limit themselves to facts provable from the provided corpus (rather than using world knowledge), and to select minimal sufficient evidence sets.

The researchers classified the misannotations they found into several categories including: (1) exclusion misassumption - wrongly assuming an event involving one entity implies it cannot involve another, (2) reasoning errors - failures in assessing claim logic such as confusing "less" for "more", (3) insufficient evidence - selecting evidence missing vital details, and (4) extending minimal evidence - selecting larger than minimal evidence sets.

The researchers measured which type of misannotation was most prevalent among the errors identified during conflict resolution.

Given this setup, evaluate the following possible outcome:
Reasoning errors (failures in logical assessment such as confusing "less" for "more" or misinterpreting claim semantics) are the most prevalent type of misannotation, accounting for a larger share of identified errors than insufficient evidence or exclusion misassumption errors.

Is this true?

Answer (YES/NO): NO